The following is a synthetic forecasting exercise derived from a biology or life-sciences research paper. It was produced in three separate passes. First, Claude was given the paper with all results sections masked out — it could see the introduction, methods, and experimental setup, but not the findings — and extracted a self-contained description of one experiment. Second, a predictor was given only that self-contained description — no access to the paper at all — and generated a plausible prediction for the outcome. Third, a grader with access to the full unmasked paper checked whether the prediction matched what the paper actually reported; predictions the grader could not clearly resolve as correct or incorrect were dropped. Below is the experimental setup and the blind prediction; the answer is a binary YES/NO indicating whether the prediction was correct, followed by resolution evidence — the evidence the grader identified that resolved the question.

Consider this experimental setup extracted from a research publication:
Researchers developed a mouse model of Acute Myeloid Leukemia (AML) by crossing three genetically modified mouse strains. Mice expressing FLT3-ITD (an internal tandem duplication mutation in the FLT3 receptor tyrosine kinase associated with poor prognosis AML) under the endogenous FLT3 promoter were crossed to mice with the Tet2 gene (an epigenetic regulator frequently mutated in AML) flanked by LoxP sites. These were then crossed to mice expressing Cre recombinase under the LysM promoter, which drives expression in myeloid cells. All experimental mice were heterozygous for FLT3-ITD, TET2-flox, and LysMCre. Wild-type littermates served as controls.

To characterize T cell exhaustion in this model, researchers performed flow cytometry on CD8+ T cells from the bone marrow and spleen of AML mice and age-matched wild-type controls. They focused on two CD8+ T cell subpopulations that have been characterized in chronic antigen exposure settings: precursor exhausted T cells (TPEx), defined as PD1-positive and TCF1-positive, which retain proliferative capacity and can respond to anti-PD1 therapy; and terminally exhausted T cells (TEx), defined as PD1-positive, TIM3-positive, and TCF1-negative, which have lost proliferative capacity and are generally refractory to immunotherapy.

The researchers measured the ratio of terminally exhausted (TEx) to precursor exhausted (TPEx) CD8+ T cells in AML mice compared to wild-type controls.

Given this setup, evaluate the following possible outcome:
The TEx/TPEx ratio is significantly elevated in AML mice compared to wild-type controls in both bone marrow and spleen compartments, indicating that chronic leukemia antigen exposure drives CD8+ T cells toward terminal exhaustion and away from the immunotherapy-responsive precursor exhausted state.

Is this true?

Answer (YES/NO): NO